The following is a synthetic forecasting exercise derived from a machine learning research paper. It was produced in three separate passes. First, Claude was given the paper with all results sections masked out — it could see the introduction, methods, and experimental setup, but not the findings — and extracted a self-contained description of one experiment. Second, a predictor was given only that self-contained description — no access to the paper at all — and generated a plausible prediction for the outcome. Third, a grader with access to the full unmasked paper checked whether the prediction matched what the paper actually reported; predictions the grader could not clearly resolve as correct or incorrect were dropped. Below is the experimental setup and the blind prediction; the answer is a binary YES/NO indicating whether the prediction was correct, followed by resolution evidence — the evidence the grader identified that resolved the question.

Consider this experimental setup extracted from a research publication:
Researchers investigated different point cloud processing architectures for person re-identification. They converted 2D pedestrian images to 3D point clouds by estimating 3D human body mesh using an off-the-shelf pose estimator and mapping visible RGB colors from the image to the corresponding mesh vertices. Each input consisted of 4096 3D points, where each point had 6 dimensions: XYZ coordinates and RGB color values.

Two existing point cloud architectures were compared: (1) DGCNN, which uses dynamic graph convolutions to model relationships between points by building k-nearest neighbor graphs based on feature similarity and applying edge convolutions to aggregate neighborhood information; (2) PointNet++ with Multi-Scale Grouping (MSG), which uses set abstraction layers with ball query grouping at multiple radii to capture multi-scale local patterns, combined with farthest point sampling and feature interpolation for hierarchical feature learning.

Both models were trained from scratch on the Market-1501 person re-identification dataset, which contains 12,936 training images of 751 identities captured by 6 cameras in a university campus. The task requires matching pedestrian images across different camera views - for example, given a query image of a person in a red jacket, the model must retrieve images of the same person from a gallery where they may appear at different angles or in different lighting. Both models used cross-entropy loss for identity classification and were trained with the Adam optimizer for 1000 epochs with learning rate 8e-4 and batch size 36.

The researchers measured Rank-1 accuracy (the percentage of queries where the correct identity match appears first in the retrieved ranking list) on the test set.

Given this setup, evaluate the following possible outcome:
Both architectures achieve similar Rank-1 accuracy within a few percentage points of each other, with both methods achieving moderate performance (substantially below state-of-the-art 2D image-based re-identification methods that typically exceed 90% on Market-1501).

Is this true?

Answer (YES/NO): NO